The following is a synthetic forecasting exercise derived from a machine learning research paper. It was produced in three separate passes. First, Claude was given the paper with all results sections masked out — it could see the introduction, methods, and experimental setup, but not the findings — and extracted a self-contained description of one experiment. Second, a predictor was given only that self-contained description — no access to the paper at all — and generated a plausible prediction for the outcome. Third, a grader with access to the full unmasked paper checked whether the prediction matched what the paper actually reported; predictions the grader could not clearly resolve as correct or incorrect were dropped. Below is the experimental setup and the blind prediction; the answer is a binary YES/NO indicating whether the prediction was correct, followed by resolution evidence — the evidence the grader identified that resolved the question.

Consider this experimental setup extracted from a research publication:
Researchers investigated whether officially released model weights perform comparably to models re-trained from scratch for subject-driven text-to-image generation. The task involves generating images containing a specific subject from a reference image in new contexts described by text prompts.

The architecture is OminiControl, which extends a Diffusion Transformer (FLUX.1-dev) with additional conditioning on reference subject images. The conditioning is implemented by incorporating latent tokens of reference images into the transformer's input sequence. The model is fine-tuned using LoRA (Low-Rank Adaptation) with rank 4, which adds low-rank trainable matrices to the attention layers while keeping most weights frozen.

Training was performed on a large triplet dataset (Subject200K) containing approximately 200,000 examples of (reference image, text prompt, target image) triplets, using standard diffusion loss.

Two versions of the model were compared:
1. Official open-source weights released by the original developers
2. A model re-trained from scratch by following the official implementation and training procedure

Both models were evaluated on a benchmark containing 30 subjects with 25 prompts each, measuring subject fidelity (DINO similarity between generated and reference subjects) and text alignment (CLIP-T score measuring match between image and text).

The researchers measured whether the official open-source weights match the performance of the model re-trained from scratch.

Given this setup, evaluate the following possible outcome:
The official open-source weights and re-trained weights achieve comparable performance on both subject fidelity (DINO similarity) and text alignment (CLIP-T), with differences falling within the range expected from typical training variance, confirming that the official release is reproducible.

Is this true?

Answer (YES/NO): NO